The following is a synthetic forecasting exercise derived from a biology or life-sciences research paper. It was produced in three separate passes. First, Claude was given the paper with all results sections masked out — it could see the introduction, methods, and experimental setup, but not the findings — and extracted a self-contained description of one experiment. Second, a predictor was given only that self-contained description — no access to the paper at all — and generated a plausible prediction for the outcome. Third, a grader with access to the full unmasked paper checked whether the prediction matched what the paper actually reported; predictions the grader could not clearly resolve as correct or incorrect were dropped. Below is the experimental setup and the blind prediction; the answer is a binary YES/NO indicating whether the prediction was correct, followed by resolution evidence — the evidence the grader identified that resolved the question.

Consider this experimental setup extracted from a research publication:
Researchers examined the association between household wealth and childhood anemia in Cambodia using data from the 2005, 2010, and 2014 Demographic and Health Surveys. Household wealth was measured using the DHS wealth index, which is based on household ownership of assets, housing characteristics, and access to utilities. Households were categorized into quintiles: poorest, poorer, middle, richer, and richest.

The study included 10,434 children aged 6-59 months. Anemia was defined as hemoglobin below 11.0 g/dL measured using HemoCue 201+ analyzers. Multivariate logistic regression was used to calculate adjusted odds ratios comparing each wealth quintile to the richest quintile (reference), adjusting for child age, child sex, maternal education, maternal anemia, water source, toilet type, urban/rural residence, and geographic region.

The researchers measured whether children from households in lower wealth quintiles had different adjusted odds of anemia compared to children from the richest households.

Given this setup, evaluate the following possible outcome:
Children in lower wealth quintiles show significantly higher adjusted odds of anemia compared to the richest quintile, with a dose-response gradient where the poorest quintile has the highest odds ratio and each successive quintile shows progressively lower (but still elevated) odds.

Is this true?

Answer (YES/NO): NO